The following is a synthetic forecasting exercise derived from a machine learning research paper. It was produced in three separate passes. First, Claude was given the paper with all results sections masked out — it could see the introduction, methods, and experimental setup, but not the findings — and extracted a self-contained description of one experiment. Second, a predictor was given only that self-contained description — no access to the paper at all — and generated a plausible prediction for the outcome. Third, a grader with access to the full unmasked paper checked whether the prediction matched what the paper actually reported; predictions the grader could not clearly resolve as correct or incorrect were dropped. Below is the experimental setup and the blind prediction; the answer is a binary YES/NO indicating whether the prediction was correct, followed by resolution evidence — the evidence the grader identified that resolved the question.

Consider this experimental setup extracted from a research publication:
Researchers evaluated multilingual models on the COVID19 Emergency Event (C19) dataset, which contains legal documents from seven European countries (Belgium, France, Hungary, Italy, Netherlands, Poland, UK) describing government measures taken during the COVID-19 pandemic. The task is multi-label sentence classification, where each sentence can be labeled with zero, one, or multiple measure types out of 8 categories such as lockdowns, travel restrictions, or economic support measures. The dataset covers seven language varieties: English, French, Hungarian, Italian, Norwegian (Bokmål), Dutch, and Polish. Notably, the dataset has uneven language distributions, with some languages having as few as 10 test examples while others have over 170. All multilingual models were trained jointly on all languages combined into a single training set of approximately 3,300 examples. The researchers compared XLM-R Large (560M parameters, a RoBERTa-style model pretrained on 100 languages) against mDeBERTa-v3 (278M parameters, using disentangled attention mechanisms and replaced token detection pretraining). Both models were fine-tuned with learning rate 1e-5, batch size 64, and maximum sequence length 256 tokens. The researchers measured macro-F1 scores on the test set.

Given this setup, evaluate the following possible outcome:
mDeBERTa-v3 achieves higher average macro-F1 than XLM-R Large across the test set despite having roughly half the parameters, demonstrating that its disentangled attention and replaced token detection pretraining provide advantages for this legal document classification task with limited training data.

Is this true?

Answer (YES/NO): NO